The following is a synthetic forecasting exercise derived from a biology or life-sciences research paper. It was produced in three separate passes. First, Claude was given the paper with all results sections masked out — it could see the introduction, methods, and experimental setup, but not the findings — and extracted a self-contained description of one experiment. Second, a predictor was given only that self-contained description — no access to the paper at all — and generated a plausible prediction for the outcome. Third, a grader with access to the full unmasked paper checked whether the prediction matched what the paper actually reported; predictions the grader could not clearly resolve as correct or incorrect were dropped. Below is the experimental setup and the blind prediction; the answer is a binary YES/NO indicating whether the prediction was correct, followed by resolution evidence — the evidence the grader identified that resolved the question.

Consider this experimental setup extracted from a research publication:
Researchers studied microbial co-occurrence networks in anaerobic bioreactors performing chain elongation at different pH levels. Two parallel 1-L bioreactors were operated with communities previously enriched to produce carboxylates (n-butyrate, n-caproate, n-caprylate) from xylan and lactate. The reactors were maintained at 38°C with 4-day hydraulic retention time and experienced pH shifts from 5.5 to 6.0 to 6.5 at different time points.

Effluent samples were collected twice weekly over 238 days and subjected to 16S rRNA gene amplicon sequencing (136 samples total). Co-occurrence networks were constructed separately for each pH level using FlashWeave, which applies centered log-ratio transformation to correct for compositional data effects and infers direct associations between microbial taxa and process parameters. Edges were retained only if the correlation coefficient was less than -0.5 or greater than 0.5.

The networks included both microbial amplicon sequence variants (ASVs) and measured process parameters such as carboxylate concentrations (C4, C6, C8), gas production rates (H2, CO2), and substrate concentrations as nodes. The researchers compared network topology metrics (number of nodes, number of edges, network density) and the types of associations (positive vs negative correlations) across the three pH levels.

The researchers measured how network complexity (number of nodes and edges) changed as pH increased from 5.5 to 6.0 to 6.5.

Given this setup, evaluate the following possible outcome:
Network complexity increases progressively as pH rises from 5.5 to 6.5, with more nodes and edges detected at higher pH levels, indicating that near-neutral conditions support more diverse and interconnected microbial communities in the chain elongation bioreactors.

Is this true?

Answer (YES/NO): NO